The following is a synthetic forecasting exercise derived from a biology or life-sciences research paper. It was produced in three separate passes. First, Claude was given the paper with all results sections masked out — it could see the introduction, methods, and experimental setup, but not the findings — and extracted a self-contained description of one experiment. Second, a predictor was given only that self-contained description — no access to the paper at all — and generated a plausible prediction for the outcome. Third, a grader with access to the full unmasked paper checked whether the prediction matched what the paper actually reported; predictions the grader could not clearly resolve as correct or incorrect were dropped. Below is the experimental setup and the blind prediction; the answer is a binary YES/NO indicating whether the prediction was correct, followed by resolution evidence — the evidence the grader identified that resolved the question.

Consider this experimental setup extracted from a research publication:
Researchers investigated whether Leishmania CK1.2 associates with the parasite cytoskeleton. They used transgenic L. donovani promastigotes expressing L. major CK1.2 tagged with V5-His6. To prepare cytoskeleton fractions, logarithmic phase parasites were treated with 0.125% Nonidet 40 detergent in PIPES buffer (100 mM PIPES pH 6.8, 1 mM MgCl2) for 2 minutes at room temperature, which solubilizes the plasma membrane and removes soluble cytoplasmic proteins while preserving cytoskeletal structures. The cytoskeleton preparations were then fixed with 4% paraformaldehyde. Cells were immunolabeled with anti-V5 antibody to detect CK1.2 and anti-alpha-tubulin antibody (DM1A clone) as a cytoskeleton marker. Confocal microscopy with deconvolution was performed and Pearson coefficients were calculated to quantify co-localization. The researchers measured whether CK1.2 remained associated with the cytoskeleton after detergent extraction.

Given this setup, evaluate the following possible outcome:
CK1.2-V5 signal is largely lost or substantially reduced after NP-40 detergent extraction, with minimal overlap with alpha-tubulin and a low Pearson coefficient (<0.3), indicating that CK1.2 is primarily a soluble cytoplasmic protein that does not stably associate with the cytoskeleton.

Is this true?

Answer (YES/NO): NO